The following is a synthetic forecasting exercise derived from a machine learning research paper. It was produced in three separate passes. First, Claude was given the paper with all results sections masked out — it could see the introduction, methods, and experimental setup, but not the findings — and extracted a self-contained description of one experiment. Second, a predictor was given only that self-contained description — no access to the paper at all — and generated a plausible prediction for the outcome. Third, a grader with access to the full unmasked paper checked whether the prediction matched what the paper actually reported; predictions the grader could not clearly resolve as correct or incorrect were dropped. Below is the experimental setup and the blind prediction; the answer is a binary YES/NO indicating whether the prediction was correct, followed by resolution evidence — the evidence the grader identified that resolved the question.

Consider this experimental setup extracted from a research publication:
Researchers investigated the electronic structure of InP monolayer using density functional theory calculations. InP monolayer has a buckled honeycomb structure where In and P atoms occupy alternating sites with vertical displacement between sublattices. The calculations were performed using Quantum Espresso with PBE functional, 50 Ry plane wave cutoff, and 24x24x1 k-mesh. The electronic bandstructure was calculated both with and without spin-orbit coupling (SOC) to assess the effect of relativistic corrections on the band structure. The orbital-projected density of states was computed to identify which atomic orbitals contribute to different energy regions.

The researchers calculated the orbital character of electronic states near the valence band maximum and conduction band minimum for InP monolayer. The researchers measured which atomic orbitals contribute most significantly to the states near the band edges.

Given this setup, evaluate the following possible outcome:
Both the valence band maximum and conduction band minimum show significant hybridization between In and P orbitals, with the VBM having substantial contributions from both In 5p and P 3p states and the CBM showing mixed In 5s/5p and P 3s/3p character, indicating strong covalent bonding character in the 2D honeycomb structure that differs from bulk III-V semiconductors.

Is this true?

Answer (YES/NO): NO